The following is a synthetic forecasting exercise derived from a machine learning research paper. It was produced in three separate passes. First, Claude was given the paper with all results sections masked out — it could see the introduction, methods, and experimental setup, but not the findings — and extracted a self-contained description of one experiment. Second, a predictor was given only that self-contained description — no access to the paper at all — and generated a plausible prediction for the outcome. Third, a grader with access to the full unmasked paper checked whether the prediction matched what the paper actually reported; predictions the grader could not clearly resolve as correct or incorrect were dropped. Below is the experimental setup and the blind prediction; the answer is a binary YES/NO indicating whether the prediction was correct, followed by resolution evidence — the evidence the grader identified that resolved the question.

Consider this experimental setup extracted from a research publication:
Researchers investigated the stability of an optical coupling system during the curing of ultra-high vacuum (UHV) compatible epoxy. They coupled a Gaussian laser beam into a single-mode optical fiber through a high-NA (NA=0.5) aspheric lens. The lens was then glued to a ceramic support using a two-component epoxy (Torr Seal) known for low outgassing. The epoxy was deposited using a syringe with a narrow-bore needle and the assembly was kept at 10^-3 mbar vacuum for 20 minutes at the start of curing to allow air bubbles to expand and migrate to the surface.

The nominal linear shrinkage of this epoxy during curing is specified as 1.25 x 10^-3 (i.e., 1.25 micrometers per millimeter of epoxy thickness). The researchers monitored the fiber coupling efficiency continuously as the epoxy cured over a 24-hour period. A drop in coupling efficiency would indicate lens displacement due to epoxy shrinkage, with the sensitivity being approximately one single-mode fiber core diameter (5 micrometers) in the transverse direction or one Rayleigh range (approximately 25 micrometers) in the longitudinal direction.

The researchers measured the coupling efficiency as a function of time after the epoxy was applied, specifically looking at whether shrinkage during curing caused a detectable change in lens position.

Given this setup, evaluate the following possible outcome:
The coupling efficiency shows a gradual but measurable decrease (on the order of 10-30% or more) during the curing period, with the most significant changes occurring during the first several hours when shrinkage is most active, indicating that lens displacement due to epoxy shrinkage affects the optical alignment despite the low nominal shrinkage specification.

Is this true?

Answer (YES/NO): YES